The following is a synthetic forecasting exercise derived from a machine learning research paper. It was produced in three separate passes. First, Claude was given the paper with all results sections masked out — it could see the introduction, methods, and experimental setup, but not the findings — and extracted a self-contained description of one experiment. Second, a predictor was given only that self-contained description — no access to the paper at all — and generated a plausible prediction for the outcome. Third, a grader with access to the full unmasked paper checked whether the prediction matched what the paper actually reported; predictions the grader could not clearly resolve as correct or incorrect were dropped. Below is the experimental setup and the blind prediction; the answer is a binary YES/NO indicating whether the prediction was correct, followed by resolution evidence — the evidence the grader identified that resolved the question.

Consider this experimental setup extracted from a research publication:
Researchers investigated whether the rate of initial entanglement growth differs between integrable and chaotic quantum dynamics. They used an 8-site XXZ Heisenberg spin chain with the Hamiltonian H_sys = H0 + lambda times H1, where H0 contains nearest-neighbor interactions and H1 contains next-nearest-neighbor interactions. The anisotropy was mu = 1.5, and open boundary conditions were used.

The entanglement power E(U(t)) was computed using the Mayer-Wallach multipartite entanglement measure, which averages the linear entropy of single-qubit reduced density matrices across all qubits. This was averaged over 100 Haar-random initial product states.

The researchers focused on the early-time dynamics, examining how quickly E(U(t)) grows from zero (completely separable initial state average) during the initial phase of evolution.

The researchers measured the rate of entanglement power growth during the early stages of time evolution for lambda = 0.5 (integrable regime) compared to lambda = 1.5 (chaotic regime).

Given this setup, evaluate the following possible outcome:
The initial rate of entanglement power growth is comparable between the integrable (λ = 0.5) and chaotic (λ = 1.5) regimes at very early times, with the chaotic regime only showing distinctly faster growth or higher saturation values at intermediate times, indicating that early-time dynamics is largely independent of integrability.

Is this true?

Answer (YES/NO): NO